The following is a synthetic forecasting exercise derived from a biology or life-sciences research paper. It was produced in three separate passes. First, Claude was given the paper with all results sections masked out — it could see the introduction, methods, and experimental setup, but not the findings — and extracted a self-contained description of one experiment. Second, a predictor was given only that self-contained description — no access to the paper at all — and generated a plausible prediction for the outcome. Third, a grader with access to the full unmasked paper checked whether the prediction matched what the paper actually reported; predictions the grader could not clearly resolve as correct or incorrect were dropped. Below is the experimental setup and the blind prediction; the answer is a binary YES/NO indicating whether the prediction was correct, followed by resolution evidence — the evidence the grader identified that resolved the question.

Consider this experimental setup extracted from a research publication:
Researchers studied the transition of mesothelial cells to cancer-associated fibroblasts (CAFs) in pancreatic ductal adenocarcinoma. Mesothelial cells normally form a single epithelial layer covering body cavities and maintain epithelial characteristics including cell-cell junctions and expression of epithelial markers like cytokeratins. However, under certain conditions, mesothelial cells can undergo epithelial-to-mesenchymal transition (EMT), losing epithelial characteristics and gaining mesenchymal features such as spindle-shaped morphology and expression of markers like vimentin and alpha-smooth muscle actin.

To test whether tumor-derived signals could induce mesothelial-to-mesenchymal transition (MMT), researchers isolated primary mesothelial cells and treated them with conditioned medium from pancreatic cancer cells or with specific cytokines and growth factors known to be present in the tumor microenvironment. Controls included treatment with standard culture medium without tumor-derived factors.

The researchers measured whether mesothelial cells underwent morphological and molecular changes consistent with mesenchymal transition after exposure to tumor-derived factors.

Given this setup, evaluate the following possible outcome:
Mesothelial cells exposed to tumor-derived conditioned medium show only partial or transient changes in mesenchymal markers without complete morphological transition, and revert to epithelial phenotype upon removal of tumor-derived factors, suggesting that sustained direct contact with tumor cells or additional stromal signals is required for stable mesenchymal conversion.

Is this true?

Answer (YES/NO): NO